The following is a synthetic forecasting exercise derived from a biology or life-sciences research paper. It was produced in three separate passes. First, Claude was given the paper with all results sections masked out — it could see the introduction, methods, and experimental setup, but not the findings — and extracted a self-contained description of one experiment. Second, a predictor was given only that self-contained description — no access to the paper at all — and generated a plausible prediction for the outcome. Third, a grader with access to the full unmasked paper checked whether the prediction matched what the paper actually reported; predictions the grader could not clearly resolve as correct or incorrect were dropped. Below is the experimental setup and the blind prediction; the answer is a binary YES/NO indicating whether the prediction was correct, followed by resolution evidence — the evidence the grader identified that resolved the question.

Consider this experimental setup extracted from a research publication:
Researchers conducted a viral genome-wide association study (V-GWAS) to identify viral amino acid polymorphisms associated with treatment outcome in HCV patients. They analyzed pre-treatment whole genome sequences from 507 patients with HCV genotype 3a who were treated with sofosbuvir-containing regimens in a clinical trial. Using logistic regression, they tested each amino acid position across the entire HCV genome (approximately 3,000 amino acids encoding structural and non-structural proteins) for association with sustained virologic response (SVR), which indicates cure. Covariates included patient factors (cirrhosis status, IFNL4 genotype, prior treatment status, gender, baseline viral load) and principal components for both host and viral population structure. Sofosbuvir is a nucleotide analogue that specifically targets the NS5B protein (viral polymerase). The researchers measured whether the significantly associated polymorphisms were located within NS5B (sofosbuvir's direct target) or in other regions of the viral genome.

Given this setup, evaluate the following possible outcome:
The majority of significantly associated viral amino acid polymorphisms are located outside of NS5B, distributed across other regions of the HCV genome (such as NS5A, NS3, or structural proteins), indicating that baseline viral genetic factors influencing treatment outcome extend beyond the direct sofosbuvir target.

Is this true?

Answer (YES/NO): YES